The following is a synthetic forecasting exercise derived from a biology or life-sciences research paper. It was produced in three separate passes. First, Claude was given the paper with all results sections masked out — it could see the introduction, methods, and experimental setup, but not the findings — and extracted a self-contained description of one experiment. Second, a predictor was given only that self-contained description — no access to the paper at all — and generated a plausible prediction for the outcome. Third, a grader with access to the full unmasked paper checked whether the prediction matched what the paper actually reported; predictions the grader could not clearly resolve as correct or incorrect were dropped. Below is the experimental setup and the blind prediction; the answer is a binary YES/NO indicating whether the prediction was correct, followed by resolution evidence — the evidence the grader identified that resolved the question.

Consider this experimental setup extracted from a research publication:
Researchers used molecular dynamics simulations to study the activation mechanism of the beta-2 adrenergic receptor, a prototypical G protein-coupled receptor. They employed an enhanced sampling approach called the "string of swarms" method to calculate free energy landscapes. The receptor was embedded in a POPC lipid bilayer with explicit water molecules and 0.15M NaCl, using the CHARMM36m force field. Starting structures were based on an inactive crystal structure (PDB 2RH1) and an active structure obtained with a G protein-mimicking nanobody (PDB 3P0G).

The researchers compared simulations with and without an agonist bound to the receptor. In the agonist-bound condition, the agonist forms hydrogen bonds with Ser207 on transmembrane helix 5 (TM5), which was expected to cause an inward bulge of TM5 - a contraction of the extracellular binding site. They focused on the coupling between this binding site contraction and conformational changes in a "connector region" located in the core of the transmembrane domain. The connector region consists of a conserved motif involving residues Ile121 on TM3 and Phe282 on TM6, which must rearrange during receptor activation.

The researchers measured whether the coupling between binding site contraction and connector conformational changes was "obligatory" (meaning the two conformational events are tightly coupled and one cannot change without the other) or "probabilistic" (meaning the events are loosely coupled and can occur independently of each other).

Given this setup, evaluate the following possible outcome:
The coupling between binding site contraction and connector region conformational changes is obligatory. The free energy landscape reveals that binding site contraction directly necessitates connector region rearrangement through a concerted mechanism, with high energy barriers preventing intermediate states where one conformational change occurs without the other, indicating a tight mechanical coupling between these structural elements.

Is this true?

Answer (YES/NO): YES